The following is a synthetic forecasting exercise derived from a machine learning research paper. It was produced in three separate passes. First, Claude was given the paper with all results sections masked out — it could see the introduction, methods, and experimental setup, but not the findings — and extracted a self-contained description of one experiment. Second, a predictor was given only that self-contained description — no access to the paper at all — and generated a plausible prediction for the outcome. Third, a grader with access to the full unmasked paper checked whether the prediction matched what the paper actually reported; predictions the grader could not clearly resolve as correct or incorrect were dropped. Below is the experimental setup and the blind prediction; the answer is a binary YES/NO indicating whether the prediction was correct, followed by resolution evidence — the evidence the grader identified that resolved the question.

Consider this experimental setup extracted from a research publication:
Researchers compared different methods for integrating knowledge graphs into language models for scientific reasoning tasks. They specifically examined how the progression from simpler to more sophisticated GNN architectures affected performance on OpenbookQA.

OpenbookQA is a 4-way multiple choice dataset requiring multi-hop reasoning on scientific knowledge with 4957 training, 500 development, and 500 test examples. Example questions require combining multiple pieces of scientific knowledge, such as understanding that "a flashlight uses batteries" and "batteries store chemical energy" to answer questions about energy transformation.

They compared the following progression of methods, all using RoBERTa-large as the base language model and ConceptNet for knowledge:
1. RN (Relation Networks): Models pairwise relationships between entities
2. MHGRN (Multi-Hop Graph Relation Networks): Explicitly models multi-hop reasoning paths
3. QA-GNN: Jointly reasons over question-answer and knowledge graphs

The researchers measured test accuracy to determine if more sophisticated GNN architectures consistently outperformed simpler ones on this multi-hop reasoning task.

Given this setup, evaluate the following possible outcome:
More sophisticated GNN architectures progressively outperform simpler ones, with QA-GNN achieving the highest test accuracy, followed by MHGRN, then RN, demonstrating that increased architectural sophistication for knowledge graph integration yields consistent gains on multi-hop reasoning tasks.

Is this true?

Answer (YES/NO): YES